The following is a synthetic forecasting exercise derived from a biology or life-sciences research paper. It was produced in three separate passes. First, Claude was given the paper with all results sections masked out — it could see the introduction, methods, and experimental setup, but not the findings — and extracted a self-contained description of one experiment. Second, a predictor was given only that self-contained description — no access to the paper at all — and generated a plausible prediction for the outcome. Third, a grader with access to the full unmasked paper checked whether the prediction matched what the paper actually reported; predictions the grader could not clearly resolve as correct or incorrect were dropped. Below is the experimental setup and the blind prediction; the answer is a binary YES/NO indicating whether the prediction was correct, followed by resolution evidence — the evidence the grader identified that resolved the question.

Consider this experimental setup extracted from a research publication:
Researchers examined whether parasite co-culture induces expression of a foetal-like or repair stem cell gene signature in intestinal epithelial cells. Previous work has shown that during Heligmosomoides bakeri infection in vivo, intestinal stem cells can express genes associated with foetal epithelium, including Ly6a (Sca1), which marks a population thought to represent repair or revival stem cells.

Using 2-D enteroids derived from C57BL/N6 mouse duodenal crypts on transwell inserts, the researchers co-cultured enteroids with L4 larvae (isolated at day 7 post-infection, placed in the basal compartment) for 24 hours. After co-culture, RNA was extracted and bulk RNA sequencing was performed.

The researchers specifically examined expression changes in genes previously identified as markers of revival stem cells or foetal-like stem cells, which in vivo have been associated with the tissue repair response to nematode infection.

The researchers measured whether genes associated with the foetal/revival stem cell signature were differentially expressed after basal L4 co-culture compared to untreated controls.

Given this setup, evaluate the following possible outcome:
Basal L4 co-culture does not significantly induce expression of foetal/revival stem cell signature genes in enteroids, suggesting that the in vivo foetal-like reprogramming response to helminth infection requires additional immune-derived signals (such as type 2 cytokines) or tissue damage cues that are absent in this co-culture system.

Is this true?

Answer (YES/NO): NO